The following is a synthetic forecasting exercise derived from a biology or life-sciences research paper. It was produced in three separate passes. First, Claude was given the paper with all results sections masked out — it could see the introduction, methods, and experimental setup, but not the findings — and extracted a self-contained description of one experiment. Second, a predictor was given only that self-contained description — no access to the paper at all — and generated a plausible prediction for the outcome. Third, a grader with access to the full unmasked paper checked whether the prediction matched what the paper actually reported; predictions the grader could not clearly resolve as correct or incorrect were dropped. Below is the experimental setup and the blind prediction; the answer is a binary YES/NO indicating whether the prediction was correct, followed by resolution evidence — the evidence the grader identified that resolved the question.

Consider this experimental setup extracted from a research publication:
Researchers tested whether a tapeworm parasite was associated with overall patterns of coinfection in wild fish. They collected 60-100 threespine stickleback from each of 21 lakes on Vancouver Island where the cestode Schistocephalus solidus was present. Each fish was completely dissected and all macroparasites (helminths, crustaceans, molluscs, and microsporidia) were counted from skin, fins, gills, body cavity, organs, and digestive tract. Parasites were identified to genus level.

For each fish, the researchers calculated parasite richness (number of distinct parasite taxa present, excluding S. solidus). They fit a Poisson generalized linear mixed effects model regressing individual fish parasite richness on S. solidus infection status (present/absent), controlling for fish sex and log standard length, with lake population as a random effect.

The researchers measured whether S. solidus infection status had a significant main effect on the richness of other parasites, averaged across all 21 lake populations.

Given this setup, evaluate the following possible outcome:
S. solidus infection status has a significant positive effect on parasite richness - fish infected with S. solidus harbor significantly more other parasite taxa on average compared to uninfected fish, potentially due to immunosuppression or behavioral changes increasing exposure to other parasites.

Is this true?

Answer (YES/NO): YES